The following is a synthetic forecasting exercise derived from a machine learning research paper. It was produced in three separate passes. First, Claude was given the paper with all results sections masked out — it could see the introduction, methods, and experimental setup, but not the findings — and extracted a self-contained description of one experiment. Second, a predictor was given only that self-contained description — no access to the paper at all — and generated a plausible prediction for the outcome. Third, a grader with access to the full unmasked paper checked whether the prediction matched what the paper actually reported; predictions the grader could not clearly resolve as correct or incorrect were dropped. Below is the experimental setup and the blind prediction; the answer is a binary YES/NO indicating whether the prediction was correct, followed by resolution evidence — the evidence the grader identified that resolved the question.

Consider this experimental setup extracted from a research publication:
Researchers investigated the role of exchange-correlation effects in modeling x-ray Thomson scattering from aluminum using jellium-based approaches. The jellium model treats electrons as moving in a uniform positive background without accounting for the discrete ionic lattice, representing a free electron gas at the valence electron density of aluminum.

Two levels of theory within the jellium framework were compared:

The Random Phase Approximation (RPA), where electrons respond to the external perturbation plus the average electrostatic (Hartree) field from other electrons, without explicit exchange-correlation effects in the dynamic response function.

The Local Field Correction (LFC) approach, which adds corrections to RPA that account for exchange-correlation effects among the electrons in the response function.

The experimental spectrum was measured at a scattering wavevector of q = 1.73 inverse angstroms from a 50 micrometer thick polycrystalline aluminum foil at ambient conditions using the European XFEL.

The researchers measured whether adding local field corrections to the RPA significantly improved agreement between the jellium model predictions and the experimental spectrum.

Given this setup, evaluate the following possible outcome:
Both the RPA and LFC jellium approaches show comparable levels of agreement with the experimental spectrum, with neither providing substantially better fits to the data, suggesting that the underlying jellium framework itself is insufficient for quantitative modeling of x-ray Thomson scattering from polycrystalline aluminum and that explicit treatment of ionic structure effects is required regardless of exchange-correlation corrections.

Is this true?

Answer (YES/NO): YES